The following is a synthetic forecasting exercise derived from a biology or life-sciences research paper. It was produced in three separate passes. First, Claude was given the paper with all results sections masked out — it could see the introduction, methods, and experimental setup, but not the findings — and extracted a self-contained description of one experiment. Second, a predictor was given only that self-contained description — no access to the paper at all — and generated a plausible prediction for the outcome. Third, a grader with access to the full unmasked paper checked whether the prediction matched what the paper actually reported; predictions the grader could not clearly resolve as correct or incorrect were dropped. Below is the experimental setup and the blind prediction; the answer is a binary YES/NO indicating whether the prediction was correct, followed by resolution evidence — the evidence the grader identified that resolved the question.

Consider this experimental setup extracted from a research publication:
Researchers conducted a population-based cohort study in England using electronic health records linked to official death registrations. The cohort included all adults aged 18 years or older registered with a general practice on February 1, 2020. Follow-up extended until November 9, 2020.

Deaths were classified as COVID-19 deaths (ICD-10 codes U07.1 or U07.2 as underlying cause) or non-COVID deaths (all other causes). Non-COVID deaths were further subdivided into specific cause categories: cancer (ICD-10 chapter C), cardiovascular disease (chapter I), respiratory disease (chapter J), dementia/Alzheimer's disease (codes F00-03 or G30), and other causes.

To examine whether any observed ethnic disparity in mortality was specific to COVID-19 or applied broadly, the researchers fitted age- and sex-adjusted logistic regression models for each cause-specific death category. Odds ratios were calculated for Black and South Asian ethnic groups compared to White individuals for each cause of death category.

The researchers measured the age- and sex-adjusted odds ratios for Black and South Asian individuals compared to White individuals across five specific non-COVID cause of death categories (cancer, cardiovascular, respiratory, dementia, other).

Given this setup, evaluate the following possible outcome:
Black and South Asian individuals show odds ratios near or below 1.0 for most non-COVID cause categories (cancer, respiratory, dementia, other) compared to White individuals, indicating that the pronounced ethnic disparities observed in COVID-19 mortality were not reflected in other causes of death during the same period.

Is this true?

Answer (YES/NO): YES